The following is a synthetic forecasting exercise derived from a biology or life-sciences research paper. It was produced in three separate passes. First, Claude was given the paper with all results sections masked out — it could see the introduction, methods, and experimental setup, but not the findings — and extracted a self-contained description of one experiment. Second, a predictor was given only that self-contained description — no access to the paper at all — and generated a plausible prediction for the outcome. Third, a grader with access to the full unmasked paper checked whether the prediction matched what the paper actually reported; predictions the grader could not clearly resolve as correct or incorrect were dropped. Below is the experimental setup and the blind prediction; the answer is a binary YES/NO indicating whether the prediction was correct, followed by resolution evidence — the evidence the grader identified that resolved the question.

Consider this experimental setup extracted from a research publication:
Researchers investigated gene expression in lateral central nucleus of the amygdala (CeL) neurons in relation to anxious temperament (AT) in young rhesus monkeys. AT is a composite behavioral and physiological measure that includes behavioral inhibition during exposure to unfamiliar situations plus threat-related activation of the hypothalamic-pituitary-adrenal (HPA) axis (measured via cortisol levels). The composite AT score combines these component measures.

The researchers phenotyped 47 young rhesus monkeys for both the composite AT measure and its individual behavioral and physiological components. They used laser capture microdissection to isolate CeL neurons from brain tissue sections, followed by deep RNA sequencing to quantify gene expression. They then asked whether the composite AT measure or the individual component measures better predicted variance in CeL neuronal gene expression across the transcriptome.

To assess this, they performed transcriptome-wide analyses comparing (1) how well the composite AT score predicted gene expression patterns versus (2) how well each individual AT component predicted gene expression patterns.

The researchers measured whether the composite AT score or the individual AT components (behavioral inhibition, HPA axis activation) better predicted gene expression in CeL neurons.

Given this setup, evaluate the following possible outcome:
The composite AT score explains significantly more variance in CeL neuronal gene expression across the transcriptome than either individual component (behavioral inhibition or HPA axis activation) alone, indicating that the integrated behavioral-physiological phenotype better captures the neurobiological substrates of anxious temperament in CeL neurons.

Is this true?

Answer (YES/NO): YES